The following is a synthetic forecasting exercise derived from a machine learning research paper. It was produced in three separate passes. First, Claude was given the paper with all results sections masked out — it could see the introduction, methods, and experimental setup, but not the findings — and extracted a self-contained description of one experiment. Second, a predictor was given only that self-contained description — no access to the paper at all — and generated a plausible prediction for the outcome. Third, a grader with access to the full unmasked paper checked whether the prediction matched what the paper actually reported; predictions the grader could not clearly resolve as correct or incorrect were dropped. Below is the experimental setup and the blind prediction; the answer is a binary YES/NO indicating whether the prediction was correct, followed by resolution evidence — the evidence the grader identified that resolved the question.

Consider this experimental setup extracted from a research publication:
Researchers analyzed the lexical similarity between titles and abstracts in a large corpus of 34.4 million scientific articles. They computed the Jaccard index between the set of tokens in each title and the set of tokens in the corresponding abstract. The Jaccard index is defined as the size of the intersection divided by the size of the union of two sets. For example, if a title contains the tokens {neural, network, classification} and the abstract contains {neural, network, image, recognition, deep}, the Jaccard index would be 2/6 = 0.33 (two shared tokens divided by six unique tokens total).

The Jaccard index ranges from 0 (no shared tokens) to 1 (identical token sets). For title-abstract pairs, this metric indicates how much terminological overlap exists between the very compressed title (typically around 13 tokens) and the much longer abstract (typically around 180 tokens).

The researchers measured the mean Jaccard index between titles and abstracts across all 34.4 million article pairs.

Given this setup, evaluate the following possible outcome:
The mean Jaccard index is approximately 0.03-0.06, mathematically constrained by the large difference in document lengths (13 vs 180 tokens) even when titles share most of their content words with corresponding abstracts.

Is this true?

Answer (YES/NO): NO